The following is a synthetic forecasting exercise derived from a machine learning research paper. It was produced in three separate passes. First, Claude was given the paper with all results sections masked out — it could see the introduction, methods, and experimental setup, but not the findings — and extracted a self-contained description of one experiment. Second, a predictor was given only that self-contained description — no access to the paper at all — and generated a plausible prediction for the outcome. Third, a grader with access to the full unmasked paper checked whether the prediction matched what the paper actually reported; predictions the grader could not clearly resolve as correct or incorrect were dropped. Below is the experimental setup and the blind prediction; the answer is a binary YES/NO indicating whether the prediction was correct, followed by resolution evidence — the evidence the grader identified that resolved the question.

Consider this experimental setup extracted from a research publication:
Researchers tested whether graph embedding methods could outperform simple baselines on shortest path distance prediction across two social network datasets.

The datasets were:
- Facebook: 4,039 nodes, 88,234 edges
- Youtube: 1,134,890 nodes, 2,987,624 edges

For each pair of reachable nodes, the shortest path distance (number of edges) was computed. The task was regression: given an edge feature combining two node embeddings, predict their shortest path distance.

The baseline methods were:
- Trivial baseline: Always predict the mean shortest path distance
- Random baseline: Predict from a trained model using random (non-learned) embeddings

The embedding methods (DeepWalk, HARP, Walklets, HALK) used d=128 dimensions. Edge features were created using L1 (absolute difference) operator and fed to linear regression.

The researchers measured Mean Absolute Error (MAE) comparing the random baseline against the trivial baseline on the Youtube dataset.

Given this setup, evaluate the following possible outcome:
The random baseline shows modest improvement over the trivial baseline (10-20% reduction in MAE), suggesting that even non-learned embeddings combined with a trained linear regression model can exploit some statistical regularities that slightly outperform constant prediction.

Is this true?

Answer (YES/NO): NO